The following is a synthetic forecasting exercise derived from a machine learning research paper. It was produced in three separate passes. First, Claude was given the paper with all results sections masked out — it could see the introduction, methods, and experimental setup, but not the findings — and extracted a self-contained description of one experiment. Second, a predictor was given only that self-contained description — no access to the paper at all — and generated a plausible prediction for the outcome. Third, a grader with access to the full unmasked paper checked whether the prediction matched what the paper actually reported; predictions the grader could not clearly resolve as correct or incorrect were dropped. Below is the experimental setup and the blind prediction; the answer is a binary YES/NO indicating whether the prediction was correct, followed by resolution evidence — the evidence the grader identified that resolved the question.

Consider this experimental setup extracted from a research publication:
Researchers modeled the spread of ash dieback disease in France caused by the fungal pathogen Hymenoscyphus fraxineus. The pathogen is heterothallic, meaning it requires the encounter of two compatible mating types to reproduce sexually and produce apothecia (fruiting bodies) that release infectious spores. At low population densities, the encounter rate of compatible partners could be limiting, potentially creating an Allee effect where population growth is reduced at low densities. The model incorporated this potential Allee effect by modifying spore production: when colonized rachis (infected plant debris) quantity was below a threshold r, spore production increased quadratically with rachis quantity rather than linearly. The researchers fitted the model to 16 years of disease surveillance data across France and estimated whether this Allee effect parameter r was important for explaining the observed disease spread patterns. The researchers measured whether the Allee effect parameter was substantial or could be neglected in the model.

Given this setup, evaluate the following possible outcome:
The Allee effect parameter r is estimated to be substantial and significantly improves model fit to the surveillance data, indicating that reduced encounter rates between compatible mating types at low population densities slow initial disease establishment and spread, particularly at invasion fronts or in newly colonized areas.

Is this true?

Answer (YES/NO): NO